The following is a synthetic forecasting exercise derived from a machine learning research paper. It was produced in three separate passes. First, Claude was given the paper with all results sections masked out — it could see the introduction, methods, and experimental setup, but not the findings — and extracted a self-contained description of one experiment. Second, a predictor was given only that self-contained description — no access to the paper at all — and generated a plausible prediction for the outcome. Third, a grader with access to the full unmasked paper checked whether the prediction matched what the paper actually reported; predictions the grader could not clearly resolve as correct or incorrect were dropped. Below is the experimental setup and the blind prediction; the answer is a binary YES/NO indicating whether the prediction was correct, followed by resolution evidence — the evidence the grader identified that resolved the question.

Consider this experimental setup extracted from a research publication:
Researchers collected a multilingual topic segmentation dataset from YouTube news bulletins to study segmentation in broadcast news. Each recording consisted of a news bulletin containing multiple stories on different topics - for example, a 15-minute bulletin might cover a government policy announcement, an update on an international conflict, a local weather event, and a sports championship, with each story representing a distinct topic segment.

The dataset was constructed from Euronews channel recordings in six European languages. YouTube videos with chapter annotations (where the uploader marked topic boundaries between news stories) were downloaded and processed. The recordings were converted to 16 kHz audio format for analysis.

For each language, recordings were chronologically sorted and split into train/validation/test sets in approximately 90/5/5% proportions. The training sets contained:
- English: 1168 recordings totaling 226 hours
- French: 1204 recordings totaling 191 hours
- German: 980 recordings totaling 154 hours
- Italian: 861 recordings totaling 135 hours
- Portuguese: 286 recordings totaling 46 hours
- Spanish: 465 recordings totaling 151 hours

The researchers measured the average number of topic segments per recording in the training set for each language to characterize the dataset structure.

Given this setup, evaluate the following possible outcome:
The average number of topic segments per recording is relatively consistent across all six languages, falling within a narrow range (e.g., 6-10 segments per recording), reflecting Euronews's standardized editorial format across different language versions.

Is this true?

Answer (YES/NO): NO